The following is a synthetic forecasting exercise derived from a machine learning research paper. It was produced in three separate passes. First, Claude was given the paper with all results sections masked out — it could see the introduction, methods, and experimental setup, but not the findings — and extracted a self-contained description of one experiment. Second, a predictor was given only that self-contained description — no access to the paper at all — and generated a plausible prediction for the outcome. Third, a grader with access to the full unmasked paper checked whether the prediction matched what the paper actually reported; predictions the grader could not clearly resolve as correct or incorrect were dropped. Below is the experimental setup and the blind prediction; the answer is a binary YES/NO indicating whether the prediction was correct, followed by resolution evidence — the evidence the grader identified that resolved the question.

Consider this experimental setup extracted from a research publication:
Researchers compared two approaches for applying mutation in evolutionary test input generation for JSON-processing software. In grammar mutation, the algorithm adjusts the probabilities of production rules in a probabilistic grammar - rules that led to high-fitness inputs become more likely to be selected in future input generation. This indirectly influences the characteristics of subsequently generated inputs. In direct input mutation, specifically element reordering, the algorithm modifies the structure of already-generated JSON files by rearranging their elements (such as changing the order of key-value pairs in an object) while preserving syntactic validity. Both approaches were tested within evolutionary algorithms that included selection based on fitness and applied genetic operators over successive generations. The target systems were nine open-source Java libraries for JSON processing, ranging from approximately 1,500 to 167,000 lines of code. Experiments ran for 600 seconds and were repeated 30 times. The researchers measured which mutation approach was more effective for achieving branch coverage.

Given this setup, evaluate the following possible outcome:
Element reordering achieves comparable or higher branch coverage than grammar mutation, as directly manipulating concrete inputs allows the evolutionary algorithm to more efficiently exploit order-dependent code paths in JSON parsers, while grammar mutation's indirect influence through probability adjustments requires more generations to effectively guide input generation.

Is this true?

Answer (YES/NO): YES